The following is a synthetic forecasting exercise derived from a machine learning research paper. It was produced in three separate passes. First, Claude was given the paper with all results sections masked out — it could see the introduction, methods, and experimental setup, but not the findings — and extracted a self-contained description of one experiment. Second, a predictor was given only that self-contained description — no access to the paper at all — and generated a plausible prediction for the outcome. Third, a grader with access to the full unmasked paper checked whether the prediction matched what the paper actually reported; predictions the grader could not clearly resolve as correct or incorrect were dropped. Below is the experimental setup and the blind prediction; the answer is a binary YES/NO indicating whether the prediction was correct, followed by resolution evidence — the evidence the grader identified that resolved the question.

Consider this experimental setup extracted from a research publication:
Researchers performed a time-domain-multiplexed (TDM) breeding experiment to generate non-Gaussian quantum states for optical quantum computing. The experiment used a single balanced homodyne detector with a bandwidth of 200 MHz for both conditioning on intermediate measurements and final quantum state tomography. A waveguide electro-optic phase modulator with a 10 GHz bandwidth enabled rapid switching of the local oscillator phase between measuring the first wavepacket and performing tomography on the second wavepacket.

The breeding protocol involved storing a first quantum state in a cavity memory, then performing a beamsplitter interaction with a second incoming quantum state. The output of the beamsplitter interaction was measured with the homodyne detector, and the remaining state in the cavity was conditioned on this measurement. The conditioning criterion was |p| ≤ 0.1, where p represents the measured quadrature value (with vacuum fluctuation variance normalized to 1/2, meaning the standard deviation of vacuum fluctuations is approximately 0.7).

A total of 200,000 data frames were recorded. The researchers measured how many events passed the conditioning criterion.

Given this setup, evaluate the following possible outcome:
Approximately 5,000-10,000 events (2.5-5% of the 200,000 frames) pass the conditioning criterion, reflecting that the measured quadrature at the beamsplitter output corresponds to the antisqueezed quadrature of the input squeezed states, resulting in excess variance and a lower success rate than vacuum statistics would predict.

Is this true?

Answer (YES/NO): NO